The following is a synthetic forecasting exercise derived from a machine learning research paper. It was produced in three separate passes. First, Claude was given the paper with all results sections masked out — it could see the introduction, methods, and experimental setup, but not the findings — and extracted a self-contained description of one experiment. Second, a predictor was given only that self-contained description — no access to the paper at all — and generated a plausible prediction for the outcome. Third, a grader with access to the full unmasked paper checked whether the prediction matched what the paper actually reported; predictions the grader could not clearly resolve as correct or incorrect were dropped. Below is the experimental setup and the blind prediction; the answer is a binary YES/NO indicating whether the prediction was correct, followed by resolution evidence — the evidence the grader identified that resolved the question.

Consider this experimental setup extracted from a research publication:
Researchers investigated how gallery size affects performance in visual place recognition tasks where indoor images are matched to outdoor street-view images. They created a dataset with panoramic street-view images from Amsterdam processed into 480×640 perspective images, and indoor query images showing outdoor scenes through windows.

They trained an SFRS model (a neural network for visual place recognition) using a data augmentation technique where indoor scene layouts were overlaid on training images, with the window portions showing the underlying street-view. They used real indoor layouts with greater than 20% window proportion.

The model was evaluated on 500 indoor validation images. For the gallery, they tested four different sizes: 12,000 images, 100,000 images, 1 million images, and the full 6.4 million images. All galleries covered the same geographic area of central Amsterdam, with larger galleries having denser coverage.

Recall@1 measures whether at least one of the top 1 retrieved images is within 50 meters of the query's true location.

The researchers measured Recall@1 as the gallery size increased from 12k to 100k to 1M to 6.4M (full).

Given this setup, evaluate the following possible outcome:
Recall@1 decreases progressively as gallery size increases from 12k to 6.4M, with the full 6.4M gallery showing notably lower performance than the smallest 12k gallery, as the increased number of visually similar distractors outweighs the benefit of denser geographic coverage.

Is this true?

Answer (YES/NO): YES